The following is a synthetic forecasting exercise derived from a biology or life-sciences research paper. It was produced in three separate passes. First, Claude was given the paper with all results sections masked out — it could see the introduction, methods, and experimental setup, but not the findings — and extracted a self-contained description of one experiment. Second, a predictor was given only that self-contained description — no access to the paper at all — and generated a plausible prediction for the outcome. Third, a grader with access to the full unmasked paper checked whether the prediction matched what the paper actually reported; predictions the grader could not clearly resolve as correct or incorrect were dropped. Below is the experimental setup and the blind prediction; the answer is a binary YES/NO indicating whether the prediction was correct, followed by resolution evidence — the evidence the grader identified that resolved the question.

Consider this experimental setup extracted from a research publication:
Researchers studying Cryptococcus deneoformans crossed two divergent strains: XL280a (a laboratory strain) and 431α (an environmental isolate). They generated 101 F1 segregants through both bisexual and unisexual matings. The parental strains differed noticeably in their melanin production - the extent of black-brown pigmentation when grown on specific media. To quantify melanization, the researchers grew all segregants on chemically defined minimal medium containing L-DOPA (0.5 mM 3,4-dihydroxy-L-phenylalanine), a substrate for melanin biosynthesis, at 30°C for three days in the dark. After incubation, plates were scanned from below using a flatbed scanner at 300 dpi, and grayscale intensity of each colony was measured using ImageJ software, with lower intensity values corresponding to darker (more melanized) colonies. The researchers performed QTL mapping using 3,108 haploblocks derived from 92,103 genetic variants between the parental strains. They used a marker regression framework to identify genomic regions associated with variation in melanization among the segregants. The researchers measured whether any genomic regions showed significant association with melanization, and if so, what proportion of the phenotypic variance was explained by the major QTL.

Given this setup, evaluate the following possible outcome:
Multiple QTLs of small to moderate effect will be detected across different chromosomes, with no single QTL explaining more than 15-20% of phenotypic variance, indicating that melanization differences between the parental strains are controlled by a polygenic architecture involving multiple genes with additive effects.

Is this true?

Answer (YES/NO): NO